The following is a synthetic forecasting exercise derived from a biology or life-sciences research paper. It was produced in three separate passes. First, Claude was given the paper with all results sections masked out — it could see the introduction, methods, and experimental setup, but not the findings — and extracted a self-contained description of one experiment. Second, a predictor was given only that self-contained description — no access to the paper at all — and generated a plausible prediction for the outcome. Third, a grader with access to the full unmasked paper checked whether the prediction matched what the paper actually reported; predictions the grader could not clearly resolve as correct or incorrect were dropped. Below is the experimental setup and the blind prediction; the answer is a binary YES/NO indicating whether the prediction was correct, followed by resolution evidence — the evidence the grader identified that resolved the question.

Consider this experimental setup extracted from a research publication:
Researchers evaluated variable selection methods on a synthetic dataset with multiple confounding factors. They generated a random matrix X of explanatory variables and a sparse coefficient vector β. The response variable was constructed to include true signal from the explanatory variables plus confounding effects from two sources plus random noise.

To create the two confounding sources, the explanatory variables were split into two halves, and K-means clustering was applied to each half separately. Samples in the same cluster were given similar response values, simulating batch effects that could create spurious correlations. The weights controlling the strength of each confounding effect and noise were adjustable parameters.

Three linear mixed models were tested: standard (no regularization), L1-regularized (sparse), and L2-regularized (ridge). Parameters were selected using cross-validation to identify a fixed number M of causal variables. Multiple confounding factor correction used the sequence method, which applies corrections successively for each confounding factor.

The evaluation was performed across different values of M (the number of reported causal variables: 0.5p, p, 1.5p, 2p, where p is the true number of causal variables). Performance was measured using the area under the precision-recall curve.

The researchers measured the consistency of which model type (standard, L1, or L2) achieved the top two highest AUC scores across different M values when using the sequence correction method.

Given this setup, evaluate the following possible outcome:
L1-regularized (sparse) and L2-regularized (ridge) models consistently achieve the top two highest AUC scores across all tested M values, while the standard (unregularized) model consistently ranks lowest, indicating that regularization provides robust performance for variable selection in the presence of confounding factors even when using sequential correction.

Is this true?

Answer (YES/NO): NO